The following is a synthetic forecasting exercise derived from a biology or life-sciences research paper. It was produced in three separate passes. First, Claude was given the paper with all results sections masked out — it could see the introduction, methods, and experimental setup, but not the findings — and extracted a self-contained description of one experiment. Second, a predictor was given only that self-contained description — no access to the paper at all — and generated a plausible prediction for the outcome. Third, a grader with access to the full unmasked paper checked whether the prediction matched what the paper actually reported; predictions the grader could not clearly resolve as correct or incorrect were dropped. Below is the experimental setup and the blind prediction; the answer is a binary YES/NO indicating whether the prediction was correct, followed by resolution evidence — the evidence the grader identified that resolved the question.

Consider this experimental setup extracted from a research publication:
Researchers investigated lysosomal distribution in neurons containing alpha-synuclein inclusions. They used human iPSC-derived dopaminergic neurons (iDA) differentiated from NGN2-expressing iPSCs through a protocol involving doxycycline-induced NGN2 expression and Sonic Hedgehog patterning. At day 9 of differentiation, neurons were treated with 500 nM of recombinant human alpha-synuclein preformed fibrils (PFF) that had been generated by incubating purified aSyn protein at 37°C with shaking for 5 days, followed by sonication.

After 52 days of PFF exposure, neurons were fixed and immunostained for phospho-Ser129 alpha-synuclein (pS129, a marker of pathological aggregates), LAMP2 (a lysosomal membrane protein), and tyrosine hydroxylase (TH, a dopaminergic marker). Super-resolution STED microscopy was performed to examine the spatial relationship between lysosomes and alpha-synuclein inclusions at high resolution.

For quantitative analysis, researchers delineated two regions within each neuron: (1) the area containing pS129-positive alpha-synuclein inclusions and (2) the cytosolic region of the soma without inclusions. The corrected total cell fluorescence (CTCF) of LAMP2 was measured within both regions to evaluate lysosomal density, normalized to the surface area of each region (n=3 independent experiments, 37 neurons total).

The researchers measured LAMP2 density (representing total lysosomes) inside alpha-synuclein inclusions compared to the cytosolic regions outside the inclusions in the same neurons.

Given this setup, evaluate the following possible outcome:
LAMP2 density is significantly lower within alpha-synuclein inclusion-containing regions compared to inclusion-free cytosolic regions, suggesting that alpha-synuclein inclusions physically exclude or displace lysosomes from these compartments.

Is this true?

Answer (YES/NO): NO